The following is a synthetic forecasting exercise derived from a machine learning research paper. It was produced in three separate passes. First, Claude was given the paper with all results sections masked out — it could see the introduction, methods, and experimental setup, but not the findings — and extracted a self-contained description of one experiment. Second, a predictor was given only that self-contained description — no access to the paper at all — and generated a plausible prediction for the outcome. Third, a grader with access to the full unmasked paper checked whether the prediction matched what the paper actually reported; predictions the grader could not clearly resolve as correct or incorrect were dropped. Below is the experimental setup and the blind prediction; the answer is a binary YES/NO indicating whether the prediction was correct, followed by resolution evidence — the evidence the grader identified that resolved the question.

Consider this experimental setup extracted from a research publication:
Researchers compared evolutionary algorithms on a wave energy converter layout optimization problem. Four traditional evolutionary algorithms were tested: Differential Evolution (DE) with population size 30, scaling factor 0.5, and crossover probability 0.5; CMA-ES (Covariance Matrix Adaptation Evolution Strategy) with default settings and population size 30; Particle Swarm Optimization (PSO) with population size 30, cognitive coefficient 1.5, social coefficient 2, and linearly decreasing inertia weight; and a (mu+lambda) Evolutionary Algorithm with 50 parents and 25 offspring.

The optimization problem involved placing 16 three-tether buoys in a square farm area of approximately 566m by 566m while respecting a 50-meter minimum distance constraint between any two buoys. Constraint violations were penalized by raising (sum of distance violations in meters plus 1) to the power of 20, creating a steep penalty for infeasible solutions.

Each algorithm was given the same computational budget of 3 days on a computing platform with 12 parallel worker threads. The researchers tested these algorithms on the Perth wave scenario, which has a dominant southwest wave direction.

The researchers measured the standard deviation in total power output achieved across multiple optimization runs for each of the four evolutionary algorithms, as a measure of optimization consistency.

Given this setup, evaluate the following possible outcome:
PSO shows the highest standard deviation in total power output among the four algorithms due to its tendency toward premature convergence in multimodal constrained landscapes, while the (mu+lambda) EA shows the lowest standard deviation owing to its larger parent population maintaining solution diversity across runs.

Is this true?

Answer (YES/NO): NO